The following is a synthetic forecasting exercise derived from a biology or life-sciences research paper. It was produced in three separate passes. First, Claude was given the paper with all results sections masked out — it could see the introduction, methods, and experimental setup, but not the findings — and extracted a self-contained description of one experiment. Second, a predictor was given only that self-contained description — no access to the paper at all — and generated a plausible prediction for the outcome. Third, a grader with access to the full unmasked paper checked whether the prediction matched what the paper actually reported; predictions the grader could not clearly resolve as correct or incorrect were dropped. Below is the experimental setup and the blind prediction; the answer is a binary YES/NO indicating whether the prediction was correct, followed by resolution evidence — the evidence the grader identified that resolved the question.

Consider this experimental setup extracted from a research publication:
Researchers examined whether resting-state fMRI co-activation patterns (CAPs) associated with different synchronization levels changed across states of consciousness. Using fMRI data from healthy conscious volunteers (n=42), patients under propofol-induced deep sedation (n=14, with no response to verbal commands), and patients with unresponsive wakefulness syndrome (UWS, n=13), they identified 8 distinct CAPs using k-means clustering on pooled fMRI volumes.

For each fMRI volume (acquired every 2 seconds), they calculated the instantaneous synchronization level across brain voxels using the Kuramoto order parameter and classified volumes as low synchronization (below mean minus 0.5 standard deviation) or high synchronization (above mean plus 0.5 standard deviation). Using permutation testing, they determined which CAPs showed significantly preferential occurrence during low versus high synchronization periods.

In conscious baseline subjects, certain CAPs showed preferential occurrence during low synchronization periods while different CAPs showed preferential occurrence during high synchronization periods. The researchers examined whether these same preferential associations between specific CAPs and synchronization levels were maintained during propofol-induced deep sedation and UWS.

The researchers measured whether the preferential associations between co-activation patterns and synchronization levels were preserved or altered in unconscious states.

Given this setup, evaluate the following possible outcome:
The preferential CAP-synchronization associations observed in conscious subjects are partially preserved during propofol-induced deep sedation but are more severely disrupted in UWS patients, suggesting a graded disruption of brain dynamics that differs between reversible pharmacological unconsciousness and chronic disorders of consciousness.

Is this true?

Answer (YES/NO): NO